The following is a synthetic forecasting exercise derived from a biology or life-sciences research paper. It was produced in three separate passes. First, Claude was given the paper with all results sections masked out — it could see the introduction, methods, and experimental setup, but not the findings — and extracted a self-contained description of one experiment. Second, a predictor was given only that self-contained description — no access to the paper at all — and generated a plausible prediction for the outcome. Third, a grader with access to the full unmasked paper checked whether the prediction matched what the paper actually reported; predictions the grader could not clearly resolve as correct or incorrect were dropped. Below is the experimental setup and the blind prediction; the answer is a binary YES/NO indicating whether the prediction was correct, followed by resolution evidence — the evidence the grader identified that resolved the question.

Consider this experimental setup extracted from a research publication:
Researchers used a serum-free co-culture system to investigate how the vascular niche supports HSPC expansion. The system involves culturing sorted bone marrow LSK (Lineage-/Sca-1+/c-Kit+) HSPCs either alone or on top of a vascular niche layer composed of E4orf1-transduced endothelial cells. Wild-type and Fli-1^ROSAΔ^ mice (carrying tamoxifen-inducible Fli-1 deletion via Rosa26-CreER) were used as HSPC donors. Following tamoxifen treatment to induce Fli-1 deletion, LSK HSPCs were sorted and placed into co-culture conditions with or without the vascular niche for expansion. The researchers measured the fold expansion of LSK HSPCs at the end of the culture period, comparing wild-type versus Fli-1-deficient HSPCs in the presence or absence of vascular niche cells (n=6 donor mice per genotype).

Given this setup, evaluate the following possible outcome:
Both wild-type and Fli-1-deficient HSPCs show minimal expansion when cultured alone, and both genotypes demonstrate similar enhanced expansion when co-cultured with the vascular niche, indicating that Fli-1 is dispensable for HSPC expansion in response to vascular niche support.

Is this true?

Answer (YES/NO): NO